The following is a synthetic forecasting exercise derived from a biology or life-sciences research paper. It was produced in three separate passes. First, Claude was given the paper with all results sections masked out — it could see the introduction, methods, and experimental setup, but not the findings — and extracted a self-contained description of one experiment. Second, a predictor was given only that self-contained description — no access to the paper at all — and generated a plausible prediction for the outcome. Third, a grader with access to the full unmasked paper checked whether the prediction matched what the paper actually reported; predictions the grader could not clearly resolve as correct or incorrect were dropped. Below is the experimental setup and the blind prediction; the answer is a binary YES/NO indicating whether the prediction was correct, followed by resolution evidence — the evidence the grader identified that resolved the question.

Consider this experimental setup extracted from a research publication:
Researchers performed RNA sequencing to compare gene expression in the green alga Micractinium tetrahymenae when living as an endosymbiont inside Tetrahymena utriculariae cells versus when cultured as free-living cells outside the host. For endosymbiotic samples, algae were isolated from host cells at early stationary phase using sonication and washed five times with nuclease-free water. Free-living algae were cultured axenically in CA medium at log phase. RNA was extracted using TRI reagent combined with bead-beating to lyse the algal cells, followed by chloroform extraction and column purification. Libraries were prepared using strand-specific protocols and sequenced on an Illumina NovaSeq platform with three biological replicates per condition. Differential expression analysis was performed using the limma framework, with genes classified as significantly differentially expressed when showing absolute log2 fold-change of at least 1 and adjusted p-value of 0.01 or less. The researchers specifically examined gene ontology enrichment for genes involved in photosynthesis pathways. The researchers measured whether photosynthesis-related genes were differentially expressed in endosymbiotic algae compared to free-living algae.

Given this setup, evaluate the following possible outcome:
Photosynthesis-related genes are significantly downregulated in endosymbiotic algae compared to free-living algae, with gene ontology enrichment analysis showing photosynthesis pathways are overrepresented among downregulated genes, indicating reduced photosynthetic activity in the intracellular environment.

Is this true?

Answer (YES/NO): YES